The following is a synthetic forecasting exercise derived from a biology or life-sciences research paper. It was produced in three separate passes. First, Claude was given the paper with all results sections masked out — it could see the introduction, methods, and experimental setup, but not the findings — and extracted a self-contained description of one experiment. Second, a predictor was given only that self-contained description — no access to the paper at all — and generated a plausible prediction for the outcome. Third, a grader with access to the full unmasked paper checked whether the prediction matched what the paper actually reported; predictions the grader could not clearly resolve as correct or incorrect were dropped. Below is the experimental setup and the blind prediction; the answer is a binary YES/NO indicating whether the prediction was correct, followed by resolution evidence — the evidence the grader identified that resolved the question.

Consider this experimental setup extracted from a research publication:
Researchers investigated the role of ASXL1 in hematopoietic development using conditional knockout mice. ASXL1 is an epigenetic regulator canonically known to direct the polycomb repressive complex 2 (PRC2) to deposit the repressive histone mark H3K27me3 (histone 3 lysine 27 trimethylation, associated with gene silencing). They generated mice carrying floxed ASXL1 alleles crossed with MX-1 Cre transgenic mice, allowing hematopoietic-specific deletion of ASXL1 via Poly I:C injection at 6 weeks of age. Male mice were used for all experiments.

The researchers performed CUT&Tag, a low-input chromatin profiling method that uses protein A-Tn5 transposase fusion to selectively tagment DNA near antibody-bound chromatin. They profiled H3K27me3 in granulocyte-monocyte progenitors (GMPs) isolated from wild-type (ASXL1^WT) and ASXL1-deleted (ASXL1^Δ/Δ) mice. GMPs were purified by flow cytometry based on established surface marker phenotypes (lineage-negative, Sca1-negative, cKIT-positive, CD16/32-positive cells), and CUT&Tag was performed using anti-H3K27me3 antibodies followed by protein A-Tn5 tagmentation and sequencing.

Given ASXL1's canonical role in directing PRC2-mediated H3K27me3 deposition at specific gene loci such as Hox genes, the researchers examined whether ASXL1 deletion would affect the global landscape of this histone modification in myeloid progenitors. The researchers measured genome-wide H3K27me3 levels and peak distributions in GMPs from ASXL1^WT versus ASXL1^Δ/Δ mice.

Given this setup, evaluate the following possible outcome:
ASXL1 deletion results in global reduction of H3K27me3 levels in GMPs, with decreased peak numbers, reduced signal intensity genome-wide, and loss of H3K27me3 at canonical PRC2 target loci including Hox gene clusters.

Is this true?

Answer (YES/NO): NO